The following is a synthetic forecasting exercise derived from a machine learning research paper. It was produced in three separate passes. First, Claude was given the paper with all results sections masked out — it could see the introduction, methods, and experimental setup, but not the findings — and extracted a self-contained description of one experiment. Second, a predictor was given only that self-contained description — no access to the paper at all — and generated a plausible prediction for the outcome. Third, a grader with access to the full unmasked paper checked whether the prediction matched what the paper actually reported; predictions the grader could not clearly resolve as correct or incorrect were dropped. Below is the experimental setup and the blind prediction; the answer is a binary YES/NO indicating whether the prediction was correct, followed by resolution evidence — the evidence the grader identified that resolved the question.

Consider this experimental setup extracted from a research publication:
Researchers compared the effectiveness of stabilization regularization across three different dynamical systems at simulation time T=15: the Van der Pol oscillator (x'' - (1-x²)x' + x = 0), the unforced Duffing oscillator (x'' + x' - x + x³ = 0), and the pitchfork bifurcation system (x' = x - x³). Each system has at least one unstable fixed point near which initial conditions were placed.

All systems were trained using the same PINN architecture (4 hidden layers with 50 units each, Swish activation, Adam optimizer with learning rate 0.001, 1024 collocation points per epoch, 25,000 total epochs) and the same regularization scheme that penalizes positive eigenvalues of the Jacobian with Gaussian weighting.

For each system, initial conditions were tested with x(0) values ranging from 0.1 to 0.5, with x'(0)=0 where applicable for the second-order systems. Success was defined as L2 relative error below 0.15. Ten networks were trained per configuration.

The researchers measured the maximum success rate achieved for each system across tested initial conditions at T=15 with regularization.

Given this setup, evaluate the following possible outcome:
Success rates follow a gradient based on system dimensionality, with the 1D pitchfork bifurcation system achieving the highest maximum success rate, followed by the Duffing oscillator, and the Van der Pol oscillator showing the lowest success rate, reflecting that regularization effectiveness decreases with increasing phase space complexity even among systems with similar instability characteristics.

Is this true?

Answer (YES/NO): YES